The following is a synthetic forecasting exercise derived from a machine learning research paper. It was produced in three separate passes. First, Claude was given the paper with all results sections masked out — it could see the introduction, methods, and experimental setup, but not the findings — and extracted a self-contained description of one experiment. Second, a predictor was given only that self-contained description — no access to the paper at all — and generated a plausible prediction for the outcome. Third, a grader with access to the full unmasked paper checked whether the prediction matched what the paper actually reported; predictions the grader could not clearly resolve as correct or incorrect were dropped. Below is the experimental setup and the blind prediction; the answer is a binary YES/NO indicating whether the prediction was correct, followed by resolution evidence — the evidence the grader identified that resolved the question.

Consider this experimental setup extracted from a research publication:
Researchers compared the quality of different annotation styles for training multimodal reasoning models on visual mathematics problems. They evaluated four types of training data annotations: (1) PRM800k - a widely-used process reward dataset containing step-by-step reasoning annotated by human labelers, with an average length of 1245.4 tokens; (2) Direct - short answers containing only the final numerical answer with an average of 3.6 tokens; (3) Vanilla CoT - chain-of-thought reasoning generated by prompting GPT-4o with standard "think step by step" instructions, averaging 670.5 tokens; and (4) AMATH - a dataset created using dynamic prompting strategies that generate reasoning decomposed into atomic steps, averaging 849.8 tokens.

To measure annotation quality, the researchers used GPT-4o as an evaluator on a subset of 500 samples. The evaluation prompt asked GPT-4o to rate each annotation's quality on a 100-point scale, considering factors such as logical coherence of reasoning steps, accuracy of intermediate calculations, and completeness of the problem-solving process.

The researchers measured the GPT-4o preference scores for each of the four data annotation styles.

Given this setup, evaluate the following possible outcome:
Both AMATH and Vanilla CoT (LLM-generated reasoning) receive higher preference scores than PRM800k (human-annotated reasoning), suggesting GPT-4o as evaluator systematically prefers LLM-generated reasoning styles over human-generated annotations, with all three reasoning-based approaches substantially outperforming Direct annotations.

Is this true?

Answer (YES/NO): NO